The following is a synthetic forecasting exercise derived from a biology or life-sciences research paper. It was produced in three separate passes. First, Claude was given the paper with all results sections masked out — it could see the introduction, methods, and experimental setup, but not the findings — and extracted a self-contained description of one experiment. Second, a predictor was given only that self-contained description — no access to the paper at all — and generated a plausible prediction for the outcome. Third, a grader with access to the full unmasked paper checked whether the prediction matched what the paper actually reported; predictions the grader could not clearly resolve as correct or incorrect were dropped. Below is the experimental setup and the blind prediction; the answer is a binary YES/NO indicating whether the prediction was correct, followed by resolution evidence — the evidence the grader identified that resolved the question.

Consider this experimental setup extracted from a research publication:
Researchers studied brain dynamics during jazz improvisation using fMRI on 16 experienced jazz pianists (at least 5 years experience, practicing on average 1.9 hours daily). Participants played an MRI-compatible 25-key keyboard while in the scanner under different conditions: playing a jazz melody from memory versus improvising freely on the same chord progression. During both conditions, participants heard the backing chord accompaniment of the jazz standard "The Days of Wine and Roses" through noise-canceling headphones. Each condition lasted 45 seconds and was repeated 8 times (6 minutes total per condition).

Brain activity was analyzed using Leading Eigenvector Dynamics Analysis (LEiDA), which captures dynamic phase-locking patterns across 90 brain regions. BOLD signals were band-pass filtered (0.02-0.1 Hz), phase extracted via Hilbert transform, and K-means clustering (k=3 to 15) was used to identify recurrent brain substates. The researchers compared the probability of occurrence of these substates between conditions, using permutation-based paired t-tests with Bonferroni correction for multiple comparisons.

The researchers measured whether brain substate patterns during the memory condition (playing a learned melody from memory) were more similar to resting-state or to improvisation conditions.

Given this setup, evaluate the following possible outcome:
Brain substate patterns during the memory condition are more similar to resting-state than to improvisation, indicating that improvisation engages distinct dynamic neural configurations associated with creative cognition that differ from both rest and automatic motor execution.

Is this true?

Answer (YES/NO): YES